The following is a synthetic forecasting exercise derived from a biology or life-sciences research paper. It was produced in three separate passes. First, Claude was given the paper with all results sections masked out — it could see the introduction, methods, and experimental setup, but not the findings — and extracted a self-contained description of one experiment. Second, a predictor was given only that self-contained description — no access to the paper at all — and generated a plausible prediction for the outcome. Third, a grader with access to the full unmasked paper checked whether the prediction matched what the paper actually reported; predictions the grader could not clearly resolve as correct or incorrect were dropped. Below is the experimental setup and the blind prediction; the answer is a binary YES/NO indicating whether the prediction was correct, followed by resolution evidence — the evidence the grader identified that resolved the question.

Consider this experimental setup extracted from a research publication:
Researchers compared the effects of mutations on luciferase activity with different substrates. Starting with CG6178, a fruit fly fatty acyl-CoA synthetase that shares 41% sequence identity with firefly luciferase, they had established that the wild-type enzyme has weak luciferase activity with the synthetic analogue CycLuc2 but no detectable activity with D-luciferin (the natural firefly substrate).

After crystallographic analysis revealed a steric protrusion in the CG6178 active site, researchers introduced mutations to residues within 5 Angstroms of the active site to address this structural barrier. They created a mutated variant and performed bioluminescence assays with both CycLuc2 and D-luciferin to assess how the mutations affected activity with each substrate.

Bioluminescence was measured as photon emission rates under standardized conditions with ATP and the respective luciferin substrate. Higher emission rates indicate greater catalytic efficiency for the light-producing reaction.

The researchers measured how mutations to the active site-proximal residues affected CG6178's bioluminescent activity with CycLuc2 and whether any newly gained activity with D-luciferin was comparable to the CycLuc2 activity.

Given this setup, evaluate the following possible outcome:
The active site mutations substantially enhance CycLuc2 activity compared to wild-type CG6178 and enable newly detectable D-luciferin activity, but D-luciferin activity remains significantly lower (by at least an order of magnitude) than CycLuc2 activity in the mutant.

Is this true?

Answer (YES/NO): YES